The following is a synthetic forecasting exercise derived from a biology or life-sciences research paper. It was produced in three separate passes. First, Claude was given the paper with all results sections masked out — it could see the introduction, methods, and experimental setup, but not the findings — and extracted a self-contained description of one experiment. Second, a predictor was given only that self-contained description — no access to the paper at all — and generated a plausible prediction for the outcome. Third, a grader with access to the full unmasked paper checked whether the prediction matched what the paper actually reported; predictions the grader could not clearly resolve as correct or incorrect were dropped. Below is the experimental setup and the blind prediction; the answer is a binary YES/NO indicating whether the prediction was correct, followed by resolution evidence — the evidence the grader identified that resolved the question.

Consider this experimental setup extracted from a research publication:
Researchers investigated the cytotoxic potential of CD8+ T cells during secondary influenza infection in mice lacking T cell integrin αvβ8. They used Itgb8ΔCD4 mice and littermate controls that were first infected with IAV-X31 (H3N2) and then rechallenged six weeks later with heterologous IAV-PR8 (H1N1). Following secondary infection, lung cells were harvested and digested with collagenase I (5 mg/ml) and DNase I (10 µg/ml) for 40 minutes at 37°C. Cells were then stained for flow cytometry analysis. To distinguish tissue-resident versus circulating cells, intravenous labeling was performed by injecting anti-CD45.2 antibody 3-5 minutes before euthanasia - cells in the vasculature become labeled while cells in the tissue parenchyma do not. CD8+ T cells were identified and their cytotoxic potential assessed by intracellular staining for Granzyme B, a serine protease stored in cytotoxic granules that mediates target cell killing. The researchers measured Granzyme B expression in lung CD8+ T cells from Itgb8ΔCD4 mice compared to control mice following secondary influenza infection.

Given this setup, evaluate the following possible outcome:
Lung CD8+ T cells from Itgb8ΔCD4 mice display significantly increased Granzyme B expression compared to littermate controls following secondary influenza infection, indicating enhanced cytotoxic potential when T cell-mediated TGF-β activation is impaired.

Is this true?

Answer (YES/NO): YES